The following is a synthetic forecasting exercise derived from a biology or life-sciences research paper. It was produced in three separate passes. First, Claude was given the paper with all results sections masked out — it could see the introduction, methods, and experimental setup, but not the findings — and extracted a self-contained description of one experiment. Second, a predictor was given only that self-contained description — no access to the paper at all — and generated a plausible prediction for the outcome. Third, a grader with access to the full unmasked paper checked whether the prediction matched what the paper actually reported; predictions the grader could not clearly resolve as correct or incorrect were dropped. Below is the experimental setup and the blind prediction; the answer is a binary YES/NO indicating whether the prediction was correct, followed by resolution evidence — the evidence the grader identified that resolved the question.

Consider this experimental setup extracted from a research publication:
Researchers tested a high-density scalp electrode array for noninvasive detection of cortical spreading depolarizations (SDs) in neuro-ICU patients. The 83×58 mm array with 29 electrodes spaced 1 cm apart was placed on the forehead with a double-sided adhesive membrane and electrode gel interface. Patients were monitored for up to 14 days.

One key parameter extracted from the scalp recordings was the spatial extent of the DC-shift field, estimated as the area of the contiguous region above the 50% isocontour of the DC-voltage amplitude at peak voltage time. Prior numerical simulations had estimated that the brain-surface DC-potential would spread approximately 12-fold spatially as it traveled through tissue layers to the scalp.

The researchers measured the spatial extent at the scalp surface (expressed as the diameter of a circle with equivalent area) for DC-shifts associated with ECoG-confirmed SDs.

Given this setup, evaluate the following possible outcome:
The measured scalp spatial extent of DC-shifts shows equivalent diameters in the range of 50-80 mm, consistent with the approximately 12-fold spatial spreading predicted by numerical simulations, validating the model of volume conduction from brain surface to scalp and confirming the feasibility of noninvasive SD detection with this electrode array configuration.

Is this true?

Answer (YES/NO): NO